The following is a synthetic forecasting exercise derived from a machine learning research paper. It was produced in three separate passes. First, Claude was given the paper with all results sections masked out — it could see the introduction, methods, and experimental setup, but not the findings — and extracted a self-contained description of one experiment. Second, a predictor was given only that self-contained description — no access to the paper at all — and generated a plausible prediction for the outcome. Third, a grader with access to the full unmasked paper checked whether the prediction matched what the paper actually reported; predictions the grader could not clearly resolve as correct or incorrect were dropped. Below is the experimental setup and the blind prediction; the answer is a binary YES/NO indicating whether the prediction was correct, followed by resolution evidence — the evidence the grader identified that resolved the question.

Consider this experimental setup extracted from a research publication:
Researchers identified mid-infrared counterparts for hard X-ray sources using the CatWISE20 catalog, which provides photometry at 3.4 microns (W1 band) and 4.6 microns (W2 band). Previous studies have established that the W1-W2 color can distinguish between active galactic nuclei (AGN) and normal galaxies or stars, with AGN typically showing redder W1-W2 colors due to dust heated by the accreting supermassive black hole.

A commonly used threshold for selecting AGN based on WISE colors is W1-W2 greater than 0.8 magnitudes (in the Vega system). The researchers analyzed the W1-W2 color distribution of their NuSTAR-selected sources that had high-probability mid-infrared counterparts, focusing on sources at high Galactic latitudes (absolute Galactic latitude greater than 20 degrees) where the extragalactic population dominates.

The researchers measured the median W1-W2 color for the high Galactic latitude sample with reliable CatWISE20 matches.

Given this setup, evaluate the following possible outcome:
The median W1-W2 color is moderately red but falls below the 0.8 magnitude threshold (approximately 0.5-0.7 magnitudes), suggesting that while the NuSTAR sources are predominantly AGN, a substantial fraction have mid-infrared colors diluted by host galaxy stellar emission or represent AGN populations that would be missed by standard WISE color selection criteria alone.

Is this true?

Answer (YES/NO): NO